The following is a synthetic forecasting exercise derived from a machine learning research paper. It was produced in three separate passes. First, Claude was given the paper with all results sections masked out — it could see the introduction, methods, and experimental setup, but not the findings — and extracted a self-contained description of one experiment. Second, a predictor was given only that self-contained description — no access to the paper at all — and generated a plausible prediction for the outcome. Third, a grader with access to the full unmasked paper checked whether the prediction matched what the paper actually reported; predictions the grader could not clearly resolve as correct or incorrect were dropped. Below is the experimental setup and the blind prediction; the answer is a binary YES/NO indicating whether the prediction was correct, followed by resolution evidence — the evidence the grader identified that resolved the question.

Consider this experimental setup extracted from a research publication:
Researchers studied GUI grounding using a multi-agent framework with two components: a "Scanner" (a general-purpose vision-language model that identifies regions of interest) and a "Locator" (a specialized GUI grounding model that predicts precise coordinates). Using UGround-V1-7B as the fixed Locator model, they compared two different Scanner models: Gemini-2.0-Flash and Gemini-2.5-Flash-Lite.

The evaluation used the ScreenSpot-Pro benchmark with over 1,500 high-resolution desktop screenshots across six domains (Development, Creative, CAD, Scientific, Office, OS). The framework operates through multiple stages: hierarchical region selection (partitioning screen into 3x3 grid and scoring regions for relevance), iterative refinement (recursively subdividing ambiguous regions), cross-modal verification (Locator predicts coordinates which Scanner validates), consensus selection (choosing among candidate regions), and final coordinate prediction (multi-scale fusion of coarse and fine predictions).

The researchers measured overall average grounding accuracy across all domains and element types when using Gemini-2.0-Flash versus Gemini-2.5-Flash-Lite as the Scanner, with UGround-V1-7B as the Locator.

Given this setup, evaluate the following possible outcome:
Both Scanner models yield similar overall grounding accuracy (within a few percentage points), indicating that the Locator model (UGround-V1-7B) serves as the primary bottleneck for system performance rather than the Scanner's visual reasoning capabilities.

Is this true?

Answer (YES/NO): NO